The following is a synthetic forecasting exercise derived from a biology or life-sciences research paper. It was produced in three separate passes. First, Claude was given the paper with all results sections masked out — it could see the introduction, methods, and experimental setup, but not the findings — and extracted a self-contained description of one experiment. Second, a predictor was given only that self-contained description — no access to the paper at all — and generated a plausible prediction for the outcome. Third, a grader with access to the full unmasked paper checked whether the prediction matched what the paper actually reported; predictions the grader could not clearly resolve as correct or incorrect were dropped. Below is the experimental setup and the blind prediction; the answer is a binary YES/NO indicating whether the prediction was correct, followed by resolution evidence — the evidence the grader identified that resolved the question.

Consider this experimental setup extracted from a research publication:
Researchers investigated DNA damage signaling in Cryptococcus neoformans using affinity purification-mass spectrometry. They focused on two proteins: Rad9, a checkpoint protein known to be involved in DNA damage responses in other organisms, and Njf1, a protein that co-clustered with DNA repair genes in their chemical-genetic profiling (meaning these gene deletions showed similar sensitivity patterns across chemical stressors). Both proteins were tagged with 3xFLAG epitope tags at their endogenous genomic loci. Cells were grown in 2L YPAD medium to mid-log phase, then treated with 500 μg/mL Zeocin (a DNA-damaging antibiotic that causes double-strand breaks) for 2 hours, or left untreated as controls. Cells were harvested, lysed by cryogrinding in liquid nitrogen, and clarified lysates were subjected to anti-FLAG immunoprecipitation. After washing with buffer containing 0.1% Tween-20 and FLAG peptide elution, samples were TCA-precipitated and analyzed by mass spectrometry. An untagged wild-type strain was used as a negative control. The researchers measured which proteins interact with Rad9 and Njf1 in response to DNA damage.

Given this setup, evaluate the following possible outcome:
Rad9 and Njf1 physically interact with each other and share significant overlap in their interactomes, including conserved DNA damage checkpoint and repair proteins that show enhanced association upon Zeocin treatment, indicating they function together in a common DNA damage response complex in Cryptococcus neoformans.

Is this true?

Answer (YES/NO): NO